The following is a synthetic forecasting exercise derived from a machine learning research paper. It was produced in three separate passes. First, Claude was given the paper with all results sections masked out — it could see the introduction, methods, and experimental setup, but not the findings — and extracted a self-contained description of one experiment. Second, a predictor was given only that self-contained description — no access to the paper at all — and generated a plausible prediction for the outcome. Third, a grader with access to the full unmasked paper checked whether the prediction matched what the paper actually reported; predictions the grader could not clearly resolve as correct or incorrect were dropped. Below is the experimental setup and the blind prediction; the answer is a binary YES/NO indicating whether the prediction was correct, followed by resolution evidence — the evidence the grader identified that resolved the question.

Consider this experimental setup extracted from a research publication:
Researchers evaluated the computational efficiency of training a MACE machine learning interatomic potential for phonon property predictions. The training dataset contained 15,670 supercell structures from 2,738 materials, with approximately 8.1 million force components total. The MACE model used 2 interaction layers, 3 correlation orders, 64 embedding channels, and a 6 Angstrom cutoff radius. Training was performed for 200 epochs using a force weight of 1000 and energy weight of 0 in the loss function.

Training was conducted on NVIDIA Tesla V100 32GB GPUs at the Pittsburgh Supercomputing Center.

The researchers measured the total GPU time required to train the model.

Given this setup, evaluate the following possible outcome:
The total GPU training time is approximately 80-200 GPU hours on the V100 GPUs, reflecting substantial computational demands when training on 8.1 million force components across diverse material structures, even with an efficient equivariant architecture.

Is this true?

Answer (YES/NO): NO